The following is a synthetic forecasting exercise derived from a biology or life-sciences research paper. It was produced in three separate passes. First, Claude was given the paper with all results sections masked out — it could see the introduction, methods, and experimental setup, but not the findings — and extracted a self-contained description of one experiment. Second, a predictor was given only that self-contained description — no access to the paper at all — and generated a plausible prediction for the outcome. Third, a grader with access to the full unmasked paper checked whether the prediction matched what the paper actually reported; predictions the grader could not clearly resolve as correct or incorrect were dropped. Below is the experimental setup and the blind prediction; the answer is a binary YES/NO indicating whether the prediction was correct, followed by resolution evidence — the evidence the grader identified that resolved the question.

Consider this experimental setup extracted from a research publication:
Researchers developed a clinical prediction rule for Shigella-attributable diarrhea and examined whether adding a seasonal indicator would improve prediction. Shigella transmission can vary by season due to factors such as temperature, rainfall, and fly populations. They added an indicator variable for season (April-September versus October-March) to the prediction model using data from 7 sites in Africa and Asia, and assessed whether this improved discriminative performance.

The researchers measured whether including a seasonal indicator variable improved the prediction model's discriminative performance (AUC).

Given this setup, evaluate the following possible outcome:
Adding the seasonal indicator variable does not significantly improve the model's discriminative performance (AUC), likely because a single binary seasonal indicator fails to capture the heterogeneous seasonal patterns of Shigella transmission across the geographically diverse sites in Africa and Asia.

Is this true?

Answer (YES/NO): YES